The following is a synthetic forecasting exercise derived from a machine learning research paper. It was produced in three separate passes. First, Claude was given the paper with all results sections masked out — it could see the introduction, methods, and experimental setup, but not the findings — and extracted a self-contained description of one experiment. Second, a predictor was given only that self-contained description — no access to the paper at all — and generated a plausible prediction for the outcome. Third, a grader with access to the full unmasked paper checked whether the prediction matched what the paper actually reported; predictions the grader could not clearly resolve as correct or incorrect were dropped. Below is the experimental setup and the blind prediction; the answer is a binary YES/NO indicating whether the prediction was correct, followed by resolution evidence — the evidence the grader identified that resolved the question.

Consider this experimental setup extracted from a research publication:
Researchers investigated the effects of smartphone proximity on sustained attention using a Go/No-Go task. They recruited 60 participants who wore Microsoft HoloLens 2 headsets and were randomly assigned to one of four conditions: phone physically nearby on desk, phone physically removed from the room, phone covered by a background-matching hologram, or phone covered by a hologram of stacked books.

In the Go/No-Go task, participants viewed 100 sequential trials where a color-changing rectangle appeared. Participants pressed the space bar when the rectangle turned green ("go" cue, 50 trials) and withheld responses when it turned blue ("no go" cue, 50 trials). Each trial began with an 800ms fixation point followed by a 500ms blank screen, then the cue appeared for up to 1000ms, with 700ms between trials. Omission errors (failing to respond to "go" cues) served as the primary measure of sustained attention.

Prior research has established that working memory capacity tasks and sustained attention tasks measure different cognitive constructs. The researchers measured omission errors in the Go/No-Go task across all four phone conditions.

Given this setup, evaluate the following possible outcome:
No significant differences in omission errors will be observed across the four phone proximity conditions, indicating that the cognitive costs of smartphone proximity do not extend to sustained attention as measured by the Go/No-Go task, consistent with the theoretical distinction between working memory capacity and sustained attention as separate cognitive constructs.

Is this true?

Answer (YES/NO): YES